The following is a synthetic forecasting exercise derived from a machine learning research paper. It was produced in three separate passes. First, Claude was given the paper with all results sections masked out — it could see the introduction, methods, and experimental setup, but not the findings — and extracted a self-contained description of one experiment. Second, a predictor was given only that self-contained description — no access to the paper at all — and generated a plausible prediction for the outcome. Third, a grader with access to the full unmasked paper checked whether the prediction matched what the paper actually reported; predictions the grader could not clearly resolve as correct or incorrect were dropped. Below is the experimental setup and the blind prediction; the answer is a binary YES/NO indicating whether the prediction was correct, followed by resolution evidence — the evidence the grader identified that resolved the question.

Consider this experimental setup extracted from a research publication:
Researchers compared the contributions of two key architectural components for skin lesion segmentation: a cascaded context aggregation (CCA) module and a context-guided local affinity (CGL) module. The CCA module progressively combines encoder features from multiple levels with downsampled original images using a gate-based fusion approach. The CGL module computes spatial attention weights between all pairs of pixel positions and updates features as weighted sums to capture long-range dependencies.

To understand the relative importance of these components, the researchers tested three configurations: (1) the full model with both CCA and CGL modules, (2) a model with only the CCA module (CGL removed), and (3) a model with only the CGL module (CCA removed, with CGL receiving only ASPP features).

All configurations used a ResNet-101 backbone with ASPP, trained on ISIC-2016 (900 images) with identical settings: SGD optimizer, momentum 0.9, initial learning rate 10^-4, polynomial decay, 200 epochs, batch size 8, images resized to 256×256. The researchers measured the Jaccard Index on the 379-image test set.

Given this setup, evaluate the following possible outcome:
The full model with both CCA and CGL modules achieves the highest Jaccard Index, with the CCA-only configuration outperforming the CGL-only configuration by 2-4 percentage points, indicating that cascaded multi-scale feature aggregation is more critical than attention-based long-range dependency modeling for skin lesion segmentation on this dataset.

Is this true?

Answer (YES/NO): NO